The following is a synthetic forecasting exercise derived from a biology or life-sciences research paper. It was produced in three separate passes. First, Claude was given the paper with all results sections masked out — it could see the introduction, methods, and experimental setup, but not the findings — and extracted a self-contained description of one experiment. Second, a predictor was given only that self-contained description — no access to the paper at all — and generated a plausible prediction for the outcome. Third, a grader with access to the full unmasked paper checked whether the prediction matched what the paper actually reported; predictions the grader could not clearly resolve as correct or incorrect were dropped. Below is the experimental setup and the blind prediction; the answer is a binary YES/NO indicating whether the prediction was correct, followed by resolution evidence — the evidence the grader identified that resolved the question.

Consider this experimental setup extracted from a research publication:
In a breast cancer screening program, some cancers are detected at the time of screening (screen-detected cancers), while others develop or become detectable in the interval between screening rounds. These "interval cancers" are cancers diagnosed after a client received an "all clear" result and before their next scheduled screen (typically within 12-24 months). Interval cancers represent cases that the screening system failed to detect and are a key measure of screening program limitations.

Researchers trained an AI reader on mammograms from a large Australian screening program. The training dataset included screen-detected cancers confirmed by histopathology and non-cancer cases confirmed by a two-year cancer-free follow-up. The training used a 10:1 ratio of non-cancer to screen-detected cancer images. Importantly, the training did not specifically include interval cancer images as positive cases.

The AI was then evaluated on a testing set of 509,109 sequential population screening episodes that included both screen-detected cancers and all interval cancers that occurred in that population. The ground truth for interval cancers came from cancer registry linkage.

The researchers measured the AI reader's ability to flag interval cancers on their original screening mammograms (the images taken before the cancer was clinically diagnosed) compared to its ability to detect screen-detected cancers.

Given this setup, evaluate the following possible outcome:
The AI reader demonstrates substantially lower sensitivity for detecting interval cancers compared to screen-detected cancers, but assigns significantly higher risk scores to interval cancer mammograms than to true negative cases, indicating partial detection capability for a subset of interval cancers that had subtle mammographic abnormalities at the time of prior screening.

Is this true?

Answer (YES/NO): YES